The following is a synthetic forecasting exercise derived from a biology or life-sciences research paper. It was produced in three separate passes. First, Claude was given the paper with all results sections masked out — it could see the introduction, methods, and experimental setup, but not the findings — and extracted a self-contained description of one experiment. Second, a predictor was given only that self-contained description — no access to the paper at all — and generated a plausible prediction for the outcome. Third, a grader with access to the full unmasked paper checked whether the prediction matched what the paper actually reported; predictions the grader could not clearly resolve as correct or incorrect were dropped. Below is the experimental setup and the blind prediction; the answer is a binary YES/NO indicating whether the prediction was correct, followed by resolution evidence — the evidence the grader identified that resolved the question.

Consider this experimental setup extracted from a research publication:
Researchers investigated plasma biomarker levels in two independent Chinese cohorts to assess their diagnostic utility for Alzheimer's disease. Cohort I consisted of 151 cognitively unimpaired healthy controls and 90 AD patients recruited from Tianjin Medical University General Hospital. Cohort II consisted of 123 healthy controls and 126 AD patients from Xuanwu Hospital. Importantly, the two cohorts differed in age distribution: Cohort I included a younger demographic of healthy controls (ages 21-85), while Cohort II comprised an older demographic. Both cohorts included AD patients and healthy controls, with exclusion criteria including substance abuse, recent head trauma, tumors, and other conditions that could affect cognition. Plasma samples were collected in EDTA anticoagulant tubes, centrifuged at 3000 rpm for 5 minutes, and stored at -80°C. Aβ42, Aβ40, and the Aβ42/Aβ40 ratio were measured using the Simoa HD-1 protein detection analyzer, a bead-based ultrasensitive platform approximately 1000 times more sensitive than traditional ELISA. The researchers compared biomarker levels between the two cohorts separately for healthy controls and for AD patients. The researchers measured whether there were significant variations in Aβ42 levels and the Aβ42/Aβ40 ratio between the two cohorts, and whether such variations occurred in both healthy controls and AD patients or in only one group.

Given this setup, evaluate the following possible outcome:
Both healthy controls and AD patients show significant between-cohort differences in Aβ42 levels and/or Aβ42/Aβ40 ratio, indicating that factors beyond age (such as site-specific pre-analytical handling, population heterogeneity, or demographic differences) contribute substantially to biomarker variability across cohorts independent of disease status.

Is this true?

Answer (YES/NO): NO